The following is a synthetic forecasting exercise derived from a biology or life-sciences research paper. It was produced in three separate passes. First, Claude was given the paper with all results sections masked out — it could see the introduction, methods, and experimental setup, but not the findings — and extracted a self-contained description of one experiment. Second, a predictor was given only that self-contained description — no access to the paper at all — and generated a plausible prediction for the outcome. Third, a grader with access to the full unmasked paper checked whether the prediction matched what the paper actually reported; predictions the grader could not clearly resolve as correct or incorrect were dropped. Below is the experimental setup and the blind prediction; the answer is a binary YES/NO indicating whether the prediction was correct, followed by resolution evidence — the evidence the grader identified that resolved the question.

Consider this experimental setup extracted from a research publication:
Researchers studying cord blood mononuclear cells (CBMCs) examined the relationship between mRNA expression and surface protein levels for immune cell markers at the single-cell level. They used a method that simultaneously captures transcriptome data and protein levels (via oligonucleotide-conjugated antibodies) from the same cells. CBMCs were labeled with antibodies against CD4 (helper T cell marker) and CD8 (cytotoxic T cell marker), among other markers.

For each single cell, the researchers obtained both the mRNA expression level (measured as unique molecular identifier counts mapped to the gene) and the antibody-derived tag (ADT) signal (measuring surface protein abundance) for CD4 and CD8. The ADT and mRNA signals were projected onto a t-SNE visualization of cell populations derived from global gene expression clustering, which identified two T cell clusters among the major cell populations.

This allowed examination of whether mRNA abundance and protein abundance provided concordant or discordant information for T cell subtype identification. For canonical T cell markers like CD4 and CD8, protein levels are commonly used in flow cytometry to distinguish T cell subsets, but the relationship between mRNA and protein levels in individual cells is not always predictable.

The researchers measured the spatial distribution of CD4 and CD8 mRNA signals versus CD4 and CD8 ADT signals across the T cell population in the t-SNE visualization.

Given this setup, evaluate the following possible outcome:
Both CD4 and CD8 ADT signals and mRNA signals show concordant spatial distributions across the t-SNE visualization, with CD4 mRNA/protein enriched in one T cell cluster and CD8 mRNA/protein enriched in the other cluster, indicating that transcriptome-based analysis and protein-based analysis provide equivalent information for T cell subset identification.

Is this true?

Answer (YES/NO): NO